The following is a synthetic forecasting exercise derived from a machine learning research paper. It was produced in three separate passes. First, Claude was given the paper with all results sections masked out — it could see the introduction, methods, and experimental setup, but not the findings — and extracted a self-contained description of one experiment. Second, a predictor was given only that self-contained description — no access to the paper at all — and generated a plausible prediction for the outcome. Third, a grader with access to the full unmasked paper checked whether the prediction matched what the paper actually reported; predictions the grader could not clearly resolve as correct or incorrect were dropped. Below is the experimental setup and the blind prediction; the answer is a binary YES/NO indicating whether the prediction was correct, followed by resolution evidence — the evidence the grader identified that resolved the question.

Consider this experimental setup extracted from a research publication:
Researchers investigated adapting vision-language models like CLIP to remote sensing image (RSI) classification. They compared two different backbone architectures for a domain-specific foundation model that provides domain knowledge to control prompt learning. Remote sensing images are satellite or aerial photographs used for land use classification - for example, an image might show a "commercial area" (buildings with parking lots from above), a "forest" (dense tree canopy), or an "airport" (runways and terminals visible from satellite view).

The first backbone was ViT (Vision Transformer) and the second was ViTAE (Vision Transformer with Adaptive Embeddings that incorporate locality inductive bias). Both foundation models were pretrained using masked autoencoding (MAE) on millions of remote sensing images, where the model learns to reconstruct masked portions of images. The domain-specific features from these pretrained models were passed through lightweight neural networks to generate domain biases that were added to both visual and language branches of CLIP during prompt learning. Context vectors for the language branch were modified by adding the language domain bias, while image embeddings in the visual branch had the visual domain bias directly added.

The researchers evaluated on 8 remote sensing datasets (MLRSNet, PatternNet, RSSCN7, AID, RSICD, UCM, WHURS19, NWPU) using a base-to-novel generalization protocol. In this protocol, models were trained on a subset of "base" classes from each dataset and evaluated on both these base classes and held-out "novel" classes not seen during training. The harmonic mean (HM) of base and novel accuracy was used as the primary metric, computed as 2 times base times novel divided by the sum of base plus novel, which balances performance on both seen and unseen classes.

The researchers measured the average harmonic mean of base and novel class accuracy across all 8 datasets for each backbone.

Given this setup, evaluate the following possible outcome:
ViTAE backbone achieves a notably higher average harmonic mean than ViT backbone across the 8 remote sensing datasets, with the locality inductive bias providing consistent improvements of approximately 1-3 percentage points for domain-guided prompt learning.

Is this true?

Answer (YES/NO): NO